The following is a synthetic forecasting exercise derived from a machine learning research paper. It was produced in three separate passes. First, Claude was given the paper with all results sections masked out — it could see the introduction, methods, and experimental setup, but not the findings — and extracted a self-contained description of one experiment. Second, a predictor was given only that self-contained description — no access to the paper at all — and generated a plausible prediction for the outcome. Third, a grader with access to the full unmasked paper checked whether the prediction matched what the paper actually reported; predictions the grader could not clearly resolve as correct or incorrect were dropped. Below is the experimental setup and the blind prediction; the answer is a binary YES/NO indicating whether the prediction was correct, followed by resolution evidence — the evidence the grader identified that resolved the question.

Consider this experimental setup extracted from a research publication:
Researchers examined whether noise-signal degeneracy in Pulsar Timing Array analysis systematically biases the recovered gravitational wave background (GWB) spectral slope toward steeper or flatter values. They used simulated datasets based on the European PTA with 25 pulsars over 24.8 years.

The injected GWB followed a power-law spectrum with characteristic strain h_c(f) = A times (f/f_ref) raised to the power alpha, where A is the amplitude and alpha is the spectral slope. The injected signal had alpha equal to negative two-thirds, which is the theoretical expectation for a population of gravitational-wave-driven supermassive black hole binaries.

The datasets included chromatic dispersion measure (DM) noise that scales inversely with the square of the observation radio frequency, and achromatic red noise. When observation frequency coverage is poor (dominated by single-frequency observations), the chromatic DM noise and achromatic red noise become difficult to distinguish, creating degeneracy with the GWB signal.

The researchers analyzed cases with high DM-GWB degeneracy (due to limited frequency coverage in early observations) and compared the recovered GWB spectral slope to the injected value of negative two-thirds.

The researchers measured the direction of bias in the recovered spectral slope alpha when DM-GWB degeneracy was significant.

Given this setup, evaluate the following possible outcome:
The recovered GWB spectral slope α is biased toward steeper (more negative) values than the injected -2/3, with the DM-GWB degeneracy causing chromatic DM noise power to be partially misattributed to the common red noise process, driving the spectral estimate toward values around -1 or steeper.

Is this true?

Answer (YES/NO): NO